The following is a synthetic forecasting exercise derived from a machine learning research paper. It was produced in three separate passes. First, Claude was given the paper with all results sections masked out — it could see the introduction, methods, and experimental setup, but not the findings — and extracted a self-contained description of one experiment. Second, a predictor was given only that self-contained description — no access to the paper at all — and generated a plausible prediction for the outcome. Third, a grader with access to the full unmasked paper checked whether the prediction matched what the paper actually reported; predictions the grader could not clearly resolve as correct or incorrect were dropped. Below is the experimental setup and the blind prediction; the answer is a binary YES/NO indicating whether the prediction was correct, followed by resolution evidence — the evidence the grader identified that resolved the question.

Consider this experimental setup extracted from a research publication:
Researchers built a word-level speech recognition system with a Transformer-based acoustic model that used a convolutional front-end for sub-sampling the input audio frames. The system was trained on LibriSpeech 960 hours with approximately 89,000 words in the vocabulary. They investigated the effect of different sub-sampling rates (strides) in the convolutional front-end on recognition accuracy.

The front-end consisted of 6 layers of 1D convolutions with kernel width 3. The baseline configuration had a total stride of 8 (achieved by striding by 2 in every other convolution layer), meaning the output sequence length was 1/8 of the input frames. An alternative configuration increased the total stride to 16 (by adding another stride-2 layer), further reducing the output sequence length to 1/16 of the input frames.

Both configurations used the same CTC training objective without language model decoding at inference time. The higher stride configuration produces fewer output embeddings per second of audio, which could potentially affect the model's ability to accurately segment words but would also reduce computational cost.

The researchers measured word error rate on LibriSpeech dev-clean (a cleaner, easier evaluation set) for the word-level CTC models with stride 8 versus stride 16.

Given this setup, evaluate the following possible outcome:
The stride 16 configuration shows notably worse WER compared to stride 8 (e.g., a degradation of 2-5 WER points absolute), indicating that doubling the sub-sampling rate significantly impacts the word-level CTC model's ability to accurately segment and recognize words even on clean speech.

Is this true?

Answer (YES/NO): NO